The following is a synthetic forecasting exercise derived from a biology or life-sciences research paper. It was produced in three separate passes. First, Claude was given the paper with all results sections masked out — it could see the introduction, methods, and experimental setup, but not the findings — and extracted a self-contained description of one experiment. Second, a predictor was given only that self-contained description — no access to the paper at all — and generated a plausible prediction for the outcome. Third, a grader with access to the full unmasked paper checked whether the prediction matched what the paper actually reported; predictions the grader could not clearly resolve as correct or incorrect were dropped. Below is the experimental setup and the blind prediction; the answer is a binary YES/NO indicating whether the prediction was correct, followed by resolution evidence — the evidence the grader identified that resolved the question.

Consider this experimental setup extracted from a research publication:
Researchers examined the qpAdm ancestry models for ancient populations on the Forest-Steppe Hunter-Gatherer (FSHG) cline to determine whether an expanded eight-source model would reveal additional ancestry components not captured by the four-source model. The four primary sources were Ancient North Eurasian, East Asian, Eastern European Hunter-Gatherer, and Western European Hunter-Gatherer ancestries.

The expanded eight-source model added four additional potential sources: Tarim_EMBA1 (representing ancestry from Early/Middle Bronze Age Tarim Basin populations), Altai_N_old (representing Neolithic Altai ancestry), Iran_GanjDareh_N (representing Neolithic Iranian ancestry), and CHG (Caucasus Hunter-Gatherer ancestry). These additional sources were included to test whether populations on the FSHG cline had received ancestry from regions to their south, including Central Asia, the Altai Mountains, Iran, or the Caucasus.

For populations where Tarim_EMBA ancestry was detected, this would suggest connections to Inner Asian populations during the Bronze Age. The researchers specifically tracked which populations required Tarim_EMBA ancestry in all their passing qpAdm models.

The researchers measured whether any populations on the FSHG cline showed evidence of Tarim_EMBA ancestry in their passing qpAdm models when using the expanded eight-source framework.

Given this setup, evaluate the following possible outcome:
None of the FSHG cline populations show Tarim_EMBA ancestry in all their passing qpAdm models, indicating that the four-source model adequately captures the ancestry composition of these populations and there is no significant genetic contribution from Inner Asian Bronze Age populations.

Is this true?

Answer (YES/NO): NO